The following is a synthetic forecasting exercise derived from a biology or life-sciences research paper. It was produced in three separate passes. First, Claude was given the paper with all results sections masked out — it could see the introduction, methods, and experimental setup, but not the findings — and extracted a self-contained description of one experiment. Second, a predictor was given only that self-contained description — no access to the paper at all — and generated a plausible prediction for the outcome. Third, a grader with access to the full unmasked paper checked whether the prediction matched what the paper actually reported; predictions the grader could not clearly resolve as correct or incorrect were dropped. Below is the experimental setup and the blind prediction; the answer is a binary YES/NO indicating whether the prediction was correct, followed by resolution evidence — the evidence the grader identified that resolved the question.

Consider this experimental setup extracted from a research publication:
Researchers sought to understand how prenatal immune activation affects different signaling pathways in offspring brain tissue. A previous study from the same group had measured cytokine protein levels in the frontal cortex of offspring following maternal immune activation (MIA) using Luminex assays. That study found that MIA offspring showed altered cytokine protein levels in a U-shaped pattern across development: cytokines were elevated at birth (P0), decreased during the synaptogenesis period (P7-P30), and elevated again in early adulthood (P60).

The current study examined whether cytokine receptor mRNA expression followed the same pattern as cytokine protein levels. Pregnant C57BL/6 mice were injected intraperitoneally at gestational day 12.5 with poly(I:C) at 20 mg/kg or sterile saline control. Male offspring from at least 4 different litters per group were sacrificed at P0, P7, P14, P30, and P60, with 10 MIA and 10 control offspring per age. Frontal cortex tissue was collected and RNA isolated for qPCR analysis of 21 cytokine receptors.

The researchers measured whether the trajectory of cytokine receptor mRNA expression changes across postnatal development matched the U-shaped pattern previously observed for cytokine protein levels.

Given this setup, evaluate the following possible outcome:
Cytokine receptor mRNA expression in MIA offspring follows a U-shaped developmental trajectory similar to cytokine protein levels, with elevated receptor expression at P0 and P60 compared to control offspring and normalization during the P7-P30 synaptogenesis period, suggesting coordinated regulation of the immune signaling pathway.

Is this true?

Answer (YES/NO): NO